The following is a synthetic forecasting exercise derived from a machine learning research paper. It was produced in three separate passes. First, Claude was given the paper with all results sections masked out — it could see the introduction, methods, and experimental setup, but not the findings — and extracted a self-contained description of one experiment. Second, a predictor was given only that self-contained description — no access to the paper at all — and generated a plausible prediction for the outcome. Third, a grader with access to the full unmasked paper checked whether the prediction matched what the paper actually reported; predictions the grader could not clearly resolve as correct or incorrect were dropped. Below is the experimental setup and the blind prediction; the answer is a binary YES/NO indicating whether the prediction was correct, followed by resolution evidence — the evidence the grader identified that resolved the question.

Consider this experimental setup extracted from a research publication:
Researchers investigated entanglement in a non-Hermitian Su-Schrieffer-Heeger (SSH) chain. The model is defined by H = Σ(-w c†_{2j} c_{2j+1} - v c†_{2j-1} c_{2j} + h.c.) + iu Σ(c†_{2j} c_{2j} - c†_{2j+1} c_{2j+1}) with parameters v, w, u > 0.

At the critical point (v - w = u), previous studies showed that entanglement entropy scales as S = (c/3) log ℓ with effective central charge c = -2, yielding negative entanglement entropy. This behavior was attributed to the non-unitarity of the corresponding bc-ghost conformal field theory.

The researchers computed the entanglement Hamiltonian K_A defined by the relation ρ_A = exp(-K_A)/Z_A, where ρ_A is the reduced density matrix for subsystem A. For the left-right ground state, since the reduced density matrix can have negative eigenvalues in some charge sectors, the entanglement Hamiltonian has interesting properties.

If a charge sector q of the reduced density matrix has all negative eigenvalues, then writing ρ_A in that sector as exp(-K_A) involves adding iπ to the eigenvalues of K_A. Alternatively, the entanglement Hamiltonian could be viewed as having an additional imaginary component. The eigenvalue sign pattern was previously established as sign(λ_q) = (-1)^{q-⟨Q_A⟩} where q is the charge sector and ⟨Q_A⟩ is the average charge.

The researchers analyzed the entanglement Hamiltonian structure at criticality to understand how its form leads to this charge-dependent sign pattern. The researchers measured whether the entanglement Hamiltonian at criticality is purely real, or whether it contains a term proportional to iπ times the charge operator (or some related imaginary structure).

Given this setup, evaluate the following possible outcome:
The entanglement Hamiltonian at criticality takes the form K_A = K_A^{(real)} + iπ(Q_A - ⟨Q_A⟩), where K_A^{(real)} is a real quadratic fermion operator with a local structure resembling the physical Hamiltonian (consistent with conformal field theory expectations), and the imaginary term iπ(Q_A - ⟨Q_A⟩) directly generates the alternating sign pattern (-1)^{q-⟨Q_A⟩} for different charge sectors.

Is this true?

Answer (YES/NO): NO